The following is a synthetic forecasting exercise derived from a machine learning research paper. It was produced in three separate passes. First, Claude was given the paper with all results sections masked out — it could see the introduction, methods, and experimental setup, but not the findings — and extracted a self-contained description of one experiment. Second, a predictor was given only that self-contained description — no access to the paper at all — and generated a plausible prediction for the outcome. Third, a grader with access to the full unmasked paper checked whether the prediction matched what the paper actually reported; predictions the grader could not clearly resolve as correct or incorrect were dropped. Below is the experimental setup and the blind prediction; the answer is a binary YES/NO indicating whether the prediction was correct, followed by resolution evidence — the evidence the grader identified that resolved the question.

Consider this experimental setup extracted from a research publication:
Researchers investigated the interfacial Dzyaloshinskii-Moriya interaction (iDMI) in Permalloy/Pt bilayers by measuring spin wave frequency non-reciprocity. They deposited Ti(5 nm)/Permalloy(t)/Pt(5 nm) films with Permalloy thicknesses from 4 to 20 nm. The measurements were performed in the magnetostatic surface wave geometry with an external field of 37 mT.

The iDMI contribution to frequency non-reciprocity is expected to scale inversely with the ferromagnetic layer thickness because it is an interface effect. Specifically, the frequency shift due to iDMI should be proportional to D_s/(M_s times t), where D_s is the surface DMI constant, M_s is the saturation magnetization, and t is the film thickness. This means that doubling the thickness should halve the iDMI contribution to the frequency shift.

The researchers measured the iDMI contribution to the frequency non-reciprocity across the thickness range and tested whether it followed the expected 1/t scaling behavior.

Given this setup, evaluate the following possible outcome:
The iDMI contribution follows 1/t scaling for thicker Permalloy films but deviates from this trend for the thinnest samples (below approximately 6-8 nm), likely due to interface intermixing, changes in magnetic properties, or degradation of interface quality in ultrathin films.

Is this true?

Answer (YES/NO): NO